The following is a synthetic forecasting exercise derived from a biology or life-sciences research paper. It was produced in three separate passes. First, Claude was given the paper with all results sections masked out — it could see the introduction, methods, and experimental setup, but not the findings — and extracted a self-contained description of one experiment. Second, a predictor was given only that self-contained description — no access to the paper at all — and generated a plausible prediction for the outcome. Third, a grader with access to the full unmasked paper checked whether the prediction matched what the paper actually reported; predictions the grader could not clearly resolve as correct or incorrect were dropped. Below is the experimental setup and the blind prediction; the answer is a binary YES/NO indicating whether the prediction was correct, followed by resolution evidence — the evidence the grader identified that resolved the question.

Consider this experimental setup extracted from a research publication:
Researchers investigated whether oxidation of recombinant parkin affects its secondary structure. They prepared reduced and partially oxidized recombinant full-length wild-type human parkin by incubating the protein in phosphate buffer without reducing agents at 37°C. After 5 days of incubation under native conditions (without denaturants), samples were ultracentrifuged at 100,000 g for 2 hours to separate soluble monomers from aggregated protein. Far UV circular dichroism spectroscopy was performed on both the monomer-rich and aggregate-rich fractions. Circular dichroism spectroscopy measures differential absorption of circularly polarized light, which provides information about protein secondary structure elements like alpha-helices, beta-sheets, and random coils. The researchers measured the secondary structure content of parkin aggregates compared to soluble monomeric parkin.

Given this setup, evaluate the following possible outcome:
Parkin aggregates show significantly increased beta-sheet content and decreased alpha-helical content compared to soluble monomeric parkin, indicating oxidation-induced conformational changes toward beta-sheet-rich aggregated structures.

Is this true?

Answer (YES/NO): YES